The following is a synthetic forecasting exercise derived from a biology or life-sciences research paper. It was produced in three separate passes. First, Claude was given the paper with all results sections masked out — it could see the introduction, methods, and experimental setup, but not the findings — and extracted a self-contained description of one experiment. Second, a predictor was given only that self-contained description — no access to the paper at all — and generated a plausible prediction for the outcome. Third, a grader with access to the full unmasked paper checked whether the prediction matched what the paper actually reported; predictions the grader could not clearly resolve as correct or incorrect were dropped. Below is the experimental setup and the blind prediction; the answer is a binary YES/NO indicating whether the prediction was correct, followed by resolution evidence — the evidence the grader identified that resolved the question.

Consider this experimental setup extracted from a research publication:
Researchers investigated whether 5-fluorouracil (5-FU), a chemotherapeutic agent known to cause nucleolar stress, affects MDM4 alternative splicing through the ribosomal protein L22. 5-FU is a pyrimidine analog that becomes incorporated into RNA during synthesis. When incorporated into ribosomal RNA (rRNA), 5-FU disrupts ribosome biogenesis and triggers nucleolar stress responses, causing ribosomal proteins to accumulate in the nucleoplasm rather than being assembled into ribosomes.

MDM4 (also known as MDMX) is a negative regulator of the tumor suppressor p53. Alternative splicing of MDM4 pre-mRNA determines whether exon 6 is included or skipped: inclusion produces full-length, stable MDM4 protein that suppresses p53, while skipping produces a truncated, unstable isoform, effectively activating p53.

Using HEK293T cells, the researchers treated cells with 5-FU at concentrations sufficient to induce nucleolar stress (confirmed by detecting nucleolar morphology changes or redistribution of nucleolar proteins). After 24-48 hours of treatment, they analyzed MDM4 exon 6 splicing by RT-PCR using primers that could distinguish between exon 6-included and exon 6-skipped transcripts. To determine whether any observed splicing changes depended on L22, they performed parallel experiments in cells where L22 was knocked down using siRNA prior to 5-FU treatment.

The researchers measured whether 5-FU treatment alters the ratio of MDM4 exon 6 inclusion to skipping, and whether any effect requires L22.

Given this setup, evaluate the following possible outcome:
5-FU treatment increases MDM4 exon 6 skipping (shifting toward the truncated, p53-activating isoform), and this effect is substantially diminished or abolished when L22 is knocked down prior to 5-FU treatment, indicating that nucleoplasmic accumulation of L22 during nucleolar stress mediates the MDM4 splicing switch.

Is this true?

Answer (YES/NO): YES